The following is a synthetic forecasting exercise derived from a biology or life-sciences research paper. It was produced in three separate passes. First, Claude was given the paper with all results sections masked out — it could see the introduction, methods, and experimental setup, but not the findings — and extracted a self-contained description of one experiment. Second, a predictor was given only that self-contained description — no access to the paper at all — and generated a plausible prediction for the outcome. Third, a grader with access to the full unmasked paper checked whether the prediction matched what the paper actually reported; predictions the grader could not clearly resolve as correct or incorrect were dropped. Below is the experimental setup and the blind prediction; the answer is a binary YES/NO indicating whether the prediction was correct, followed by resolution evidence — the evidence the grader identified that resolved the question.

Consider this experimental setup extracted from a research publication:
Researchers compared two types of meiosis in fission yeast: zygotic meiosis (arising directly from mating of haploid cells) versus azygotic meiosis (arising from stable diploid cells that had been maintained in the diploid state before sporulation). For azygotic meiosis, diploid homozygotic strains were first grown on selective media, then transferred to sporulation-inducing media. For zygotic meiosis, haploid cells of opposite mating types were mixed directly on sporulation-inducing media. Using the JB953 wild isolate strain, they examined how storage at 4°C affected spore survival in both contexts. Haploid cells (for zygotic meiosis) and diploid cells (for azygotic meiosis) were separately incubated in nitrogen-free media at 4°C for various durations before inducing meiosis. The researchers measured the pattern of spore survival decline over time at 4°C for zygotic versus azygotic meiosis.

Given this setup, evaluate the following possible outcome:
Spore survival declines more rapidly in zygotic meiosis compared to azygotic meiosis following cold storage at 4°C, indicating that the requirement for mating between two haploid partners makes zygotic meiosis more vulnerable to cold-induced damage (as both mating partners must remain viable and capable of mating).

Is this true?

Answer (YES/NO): YES